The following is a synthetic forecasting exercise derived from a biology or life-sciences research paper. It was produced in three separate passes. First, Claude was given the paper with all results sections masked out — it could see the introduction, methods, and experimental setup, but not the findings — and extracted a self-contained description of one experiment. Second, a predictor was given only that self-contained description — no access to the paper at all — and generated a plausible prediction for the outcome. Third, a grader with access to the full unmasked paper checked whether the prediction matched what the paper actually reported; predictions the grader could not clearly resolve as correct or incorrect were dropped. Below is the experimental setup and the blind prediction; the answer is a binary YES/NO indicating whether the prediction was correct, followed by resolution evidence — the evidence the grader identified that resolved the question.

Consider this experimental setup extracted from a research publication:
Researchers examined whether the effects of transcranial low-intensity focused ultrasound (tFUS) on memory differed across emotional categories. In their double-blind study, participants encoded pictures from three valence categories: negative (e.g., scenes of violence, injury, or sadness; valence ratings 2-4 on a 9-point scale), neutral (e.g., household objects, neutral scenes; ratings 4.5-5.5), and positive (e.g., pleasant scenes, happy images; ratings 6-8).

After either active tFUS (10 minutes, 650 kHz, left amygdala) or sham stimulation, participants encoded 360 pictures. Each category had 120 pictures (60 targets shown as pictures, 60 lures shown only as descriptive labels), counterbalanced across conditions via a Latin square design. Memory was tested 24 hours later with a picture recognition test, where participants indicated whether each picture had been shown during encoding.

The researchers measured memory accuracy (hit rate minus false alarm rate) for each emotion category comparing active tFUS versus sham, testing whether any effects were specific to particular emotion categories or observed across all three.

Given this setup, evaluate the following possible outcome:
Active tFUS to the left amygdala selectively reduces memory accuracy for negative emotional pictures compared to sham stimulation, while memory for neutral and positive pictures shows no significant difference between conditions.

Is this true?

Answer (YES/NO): NO